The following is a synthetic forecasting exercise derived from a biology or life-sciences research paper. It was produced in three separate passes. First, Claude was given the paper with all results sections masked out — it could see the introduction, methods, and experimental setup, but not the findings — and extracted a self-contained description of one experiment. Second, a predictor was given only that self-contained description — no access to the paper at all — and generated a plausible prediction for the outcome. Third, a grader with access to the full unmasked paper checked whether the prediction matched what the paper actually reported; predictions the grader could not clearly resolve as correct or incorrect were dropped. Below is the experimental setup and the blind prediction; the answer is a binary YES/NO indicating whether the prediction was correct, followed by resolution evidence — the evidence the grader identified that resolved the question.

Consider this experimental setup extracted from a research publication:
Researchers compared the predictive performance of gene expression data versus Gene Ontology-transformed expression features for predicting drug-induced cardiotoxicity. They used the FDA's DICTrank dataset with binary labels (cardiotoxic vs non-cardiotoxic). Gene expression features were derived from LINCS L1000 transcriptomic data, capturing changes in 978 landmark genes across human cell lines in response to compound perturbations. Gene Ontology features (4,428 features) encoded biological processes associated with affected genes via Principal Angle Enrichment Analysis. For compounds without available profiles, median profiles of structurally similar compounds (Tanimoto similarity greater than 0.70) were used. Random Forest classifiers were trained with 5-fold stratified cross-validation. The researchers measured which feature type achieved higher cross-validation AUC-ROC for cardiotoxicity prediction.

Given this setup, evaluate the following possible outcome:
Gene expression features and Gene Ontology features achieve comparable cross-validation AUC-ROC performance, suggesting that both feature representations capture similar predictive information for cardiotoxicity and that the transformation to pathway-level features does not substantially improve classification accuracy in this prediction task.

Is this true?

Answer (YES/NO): YES